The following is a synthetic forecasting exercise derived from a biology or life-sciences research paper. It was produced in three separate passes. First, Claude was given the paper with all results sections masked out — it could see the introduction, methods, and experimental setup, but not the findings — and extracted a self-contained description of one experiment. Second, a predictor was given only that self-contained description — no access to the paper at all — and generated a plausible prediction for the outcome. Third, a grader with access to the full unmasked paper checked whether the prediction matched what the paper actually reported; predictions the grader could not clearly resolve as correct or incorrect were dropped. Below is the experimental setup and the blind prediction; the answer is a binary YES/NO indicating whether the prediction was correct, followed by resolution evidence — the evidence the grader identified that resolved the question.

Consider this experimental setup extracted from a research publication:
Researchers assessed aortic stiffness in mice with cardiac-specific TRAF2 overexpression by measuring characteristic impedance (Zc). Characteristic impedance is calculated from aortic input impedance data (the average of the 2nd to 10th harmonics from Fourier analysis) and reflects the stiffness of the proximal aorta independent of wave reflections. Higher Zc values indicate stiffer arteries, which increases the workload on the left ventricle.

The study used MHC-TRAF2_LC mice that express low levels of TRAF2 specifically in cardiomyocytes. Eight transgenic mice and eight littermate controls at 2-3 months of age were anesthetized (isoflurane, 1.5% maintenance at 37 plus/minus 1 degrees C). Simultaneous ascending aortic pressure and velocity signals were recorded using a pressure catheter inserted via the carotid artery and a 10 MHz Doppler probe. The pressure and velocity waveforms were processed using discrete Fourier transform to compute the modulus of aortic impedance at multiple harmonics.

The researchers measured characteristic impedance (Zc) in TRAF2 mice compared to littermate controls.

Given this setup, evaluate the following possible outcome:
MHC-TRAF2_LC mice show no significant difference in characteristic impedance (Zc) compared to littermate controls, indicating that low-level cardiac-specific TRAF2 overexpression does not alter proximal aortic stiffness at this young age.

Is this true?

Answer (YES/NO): YES